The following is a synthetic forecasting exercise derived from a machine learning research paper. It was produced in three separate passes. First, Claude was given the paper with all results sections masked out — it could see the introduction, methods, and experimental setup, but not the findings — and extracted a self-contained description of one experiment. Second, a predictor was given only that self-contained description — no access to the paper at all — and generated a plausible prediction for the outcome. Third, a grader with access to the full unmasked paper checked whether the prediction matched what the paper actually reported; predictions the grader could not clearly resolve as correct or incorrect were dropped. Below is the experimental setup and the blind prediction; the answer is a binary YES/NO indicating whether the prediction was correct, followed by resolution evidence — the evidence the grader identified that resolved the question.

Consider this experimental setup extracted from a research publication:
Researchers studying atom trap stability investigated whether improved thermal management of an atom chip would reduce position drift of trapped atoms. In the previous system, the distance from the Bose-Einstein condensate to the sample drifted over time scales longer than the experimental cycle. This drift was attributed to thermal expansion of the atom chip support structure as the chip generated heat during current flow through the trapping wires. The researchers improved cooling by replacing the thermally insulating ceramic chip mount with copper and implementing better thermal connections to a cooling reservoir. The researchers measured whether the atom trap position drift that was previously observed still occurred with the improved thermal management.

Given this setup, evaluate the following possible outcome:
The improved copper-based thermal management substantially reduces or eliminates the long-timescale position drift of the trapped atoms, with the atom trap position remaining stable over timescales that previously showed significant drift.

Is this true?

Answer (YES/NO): YES